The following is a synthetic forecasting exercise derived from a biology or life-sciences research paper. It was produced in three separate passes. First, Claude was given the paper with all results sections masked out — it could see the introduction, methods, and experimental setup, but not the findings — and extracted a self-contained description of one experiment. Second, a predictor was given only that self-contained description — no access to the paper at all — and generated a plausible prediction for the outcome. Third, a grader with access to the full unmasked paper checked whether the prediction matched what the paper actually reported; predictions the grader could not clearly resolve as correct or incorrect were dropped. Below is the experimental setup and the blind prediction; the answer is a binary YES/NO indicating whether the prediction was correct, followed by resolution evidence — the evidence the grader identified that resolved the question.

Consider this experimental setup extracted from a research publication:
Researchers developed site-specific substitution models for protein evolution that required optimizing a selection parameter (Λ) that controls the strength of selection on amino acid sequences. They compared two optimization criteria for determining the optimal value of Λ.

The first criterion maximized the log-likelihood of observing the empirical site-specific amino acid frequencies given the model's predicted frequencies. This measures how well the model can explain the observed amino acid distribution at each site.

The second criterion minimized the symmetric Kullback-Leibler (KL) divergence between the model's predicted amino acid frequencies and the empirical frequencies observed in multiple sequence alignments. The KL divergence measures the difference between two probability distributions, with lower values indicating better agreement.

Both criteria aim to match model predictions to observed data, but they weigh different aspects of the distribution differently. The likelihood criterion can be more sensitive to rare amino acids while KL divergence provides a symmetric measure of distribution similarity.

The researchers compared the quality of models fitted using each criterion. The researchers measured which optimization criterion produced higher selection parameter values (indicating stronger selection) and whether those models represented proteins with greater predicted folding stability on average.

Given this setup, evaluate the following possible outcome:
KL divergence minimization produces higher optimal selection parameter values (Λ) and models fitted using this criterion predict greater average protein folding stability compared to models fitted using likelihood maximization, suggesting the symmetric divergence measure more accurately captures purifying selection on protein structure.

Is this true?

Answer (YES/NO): YES